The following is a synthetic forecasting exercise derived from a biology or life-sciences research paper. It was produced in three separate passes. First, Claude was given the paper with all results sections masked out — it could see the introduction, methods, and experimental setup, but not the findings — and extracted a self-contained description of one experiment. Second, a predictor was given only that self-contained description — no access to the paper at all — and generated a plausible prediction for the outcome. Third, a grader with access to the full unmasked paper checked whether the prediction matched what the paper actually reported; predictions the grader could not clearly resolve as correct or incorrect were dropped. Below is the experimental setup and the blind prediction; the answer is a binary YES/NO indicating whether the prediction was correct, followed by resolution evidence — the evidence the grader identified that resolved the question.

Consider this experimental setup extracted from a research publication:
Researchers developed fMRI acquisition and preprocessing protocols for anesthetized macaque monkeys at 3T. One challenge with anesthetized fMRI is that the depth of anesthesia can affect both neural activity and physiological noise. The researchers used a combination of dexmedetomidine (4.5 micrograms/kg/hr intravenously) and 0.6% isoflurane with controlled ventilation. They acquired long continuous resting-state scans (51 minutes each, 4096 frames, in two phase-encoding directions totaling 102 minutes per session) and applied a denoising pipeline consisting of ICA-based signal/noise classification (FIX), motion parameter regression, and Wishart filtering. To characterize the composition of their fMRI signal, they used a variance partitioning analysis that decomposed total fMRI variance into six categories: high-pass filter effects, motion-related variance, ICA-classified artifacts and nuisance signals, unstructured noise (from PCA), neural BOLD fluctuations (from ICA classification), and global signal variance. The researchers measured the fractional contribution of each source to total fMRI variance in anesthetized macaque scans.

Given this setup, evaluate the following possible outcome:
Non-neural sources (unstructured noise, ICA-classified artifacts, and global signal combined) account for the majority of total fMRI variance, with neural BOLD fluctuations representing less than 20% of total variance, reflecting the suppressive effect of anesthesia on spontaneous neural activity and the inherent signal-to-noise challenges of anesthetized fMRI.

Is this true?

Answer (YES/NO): YES